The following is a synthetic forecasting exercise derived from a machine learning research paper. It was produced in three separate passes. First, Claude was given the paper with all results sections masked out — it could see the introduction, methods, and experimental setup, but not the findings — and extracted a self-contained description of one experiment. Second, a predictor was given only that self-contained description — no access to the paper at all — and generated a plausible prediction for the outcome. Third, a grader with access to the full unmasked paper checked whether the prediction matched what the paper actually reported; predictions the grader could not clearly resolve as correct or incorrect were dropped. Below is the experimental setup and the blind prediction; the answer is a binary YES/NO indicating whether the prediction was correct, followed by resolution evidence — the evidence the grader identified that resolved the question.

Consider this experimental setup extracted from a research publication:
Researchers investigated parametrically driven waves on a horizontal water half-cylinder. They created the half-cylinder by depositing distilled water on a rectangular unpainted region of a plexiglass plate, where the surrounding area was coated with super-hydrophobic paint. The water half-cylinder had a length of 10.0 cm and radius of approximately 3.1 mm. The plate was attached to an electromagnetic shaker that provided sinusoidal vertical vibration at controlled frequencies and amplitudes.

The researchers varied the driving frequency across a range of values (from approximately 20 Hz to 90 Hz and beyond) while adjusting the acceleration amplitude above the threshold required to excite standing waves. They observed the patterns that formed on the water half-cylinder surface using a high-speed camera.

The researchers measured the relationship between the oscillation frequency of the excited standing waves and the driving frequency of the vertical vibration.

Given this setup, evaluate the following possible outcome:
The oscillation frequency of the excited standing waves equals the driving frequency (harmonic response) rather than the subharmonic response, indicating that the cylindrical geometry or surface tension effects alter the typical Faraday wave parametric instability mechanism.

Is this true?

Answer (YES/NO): NO